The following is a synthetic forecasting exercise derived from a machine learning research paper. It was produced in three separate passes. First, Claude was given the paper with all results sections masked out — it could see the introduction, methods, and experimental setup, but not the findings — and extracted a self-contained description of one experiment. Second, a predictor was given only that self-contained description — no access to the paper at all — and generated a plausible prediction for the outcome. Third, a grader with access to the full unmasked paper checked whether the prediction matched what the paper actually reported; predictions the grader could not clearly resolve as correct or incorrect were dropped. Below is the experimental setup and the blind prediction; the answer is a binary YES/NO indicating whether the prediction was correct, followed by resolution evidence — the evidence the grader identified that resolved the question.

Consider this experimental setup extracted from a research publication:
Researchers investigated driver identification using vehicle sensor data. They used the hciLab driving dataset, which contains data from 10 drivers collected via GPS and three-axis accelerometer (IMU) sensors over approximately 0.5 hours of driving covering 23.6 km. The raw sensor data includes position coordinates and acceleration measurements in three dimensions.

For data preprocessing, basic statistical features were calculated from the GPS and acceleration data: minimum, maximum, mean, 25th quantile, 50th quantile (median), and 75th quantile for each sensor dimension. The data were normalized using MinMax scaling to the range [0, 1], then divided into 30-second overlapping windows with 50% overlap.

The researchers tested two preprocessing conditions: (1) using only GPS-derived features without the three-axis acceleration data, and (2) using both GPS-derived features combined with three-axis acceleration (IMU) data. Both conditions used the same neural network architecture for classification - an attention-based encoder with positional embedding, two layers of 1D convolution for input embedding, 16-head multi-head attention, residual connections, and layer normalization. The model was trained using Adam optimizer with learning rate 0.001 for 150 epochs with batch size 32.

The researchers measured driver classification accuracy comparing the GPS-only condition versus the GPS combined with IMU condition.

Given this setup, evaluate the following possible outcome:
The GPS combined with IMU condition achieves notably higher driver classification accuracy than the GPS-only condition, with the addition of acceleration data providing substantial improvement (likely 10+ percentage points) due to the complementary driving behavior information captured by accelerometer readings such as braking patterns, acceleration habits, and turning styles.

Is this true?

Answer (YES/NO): YES